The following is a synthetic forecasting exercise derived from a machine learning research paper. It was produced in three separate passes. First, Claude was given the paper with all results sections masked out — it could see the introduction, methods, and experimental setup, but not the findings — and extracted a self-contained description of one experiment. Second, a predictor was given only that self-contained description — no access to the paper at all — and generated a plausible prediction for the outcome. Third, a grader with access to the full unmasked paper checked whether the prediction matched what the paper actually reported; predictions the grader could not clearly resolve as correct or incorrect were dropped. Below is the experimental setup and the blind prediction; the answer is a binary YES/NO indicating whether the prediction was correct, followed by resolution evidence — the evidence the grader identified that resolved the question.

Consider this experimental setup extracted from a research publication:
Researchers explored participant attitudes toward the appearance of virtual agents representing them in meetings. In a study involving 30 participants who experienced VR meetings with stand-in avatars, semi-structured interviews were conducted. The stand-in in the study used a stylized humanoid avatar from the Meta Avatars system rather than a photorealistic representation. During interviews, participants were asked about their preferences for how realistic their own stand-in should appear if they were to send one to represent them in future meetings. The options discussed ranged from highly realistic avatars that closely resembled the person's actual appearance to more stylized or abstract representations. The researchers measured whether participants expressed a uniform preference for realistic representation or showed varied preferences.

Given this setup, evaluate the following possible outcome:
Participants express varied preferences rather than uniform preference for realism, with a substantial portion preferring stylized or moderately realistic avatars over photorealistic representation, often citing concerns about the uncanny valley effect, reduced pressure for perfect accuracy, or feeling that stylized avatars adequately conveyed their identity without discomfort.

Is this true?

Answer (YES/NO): YES